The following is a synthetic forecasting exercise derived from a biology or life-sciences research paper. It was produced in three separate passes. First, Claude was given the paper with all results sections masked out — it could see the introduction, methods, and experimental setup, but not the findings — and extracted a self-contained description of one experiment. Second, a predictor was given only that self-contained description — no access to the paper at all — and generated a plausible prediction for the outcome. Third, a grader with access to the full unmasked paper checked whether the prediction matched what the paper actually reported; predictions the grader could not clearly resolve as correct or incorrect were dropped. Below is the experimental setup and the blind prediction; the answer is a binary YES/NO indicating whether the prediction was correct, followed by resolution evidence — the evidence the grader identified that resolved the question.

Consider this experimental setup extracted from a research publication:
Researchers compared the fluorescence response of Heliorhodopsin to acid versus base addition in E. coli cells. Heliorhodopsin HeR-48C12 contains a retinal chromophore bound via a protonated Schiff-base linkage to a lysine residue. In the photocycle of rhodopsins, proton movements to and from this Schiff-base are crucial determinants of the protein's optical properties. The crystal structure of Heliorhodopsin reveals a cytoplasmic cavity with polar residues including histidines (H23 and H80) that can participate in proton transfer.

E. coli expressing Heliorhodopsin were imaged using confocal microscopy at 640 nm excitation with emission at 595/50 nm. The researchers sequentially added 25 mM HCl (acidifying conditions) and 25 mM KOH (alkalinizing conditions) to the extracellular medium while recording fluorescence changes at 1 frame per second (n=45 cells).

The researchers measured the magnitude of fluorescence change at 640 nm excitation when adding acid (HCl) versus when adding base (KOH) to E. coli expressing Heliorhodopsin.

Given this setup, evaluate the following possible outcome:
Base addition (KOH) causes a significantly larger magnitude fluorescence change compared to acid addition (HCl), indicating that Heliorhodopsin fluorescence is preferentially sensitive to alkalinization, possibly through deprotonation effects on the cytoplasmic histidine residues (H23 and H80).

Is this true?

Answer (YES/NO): NO